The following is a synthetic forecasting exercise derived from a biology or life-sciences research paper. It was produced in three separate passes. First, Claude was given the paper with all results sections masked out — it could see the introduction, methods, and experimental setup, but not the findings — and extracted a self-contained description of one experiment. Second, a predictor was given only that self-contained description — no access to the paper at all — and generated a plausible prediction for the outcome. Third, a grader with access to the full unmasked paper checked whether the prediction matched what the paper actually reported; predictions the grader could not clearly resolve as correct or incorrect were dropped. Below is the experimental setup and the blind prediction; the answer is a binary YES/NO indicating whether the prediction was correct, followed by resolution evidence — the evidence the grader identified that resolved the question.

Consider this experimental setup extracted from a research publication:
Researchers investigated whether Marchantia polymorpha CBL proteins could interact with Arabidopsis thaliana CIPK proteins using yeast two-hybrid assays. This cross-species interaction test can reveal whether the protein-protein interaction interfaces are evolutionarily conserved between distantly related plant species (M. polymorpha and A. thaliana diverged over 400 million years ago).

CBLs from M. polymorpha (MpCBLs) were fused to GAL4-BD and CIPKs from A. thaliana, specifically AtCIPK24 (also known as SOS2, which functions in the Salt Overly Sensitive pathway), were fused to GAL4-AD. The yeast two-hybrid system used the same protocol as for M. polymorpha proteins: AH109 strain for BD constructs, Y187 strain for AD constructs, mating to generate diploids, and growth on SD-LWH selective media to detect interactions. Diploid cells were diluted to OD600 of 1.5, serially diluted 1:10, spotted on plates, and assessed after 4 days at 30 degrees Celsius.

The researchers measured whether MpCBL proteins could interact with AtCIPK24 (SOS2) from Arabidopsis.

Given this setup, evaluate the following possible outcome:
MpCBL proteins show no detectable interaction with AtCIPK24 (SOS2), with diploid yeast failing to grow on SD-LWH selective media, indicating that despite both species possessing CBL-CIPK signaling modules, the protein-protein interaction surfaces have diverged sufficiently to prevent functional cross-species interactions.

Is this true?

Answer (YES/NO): NO